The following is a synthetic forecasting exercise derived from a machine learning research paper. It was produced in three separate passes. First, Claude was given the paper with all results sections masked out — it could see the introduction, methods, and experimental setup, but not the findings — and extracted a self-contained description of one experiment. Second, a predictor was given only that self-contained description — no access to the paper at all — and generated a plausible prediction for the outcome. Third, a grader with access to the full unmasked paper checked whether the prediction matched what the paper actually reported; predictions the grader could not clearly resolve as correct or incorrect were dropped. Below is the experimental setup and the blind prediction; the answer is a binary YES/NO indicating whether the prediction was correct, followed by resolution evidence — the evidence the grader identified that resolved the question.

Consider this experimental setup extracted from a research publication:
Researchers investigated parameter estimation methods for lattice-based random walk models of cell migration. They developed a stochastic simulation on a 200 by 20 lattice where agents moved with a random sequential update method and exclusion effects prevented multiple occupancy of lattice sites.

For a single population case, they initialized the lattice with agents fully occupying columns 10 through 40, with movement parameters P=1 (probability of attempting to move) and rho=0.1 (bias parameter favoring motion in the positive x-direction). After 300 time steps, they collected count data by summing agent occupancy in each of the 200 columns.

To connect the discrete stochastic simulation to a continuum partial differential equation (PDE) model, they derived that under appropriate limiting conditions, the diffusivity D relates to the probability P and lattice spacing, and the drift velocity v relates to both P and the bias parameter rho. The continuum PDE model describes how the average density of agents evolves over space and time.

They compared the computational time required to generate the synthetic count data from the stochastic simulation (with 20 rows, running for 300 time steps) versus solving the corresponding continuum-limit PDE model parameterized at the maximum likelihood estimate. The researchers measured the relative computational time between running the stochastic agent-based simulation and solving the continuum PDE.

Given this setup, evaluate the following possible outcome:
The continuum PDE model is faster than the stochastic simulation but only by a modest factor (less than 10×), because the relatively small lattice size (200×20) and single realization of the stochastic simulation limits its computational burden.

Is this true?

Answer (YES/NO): NO